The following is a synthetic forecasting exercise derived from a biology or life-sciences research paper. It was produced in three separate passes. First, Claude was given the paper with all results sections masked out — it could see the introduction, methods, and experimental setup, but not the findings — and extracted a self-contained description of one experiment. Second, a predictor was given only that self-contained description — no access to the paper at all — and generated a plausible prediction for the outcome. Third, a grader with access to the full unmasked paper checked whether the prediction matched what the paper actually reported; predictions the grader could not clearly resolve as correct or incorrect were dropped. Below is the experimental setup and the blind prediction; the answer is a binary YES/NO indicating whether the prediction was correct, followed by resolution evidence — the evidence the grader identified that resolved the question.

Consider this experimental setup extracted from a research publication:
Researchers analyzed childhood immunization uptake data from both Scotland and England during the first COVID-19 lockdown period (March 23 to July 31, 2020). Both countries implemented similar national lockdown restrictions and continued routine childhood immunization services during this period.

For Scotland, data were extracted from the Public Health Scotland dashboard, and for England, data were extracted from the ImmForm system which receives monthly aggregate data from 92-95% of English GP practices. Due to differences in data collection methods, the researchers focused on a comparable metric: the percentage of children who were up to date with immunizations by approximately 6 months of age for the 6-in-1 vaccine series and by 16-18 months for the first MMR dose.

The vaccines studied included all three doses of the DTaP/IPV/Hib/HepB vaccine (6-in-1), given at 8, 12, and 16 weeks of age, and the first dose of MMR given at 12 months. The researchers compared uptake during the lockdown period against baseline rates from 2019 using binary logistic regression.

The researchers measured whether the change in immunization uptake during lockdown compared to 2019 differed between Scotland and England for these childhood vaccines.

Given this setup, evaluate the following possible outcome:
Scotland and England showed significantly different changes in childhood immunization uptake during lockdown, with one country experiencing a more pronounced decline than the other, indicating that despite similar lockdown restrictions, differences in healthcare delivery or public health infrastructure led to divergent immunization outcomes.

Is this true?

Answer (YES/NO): NO